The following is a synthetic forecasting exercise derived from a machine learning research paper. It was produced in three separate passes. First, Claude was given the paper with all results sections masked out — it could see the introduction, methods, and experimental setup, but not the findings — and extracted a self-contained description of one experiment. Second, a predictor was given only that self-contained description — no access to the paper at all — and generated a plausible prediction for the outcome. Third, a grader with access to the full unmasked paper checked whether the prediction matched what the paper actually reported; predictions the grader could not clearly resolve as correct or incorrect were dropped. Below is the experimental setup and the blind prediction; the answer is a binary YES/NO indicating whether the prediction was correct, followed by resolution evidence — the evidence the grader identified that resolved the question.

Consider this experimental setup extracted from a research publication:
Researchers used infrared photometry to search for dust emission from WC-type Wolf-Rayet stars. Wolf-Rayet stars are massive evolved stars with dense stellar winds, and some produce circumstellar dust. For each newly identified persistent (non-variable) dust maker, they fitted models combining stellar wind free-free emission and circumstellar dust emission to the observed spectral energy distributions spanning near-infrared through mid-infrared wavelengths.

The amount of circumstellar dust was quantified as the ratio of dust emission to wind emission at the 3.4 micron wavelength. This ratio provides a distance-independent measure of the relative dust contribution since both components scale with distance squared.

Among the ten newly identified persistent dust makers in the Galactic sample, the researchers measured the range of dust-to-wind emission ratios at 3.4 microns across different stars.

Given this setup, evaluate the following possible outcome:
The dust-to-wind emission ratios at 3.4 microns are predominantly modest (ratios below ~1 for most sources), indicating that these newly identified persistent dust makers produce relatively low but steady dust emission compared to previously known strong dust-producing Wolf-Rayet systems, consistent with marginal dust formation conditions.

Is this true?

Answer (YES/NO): NO